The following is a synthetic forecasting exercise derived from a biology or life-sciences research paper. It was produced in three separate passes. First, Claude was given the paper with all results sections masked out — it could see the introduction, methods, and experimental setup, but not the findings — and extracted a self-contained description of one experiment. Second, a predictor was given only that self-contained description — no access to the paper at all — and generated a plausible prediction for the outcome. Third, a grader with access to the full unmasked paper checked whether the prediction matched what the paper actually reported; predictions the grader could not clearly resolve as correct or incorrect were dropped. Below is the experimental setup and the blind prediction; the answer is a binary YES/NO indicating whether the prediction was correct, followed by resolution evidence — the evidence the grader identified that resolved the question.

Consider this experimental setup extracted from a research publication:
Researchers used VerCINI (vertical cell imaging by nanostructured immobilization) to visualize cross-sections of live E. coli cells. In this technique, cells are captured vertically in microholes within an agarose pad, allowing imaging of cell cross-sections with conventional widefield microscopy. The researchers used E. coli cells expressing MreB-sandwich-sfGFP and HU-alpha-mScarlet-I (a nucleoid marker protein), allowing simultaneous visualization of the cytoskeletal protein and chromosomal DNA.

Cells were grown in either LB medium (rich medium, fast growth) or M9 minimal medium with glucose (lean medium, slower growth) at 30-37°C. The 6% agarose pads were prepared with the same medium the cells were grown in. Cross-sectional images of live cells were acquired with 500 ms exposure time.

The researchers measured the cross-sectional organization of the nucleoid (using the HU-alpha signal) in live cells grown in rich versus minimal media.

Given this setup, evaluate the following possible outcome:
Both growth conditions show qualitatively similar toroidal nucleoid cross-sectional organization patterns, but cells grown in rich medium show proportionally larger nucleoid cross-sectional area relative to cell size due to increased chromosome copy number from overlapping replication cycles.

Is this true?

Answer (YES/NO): NO